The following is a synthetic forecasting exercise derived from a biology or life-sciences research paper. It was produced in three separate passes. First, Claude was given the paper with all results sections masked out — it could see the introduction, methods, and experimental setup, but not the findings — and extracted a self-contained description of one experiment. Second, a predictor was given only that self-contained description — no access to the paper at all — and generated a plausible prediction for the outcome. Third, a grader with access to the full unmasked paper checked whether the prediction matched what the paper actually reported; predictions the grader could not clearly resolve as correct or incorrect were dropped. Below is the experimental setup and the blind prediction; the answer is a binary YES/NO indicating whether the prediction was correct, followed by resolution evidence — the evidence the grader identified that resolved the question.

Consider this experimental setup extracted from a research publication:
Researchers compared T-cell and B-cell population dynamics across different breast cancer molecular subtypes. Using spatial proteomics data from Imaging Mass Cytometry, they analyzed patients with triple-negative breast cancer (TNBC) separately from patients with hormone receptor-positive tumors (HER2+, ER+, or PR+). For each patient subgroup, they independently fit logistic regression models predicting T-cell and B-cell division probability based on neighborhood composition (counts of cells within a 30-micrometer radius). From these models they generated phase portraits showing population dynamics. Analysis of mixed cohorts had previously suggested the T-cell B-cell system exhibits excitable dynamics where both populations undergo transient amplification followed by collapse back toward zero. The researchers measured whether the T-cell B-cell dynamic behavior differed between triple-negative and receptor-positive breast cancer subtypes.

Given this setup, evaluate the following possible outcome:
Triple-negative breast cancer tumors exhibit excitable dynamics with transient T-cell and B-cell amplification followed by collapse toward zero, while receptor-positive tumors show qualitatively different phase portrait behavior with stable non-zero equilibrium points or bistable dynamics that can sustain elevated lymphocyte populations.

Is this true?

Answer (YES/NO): NO